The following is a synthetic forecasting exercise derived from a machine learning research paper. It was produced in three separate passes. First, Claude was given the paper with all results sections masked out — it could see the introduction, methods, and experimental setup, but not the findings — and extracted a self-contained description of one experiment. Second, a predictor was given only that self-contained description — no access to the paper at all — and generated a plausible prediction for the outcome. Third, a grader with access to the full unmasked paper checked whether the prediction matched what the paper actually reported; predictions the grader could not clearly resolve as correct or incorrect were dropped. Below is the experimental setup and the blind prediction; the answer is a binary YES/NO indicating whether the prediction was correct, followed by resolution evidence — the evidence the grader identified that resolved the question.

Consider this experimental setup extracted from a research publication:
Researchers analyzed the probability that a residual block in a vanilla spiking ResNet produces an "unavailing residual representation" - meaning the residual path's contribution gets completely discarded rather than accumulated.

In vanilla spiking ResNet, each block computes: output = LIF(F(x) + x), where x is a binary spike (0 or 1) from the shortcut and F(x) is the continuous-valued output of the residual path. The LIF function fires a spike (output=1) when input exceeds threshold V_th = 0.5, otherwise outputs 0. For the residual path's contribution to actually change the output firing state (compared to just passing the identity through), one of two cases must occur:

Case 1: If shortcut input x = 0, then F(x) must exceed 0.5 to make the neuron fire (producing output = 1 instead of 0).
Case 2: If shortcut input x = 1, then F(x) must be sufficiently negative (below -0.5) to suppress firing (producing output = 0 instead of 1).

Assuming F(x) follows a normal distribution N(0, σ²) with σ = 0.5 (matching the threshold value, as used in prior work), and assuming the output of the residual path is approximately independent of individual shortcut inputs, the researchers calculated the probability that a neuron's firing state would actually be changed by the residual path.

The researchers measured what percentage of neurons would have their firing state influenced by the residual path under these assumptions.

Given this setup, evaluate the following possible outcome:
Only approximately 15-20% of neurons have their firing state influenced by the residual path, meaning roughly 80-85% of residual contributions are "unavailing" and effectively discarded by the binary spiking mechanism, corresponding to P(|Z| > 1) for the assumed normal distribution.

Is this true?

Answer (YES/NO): YES